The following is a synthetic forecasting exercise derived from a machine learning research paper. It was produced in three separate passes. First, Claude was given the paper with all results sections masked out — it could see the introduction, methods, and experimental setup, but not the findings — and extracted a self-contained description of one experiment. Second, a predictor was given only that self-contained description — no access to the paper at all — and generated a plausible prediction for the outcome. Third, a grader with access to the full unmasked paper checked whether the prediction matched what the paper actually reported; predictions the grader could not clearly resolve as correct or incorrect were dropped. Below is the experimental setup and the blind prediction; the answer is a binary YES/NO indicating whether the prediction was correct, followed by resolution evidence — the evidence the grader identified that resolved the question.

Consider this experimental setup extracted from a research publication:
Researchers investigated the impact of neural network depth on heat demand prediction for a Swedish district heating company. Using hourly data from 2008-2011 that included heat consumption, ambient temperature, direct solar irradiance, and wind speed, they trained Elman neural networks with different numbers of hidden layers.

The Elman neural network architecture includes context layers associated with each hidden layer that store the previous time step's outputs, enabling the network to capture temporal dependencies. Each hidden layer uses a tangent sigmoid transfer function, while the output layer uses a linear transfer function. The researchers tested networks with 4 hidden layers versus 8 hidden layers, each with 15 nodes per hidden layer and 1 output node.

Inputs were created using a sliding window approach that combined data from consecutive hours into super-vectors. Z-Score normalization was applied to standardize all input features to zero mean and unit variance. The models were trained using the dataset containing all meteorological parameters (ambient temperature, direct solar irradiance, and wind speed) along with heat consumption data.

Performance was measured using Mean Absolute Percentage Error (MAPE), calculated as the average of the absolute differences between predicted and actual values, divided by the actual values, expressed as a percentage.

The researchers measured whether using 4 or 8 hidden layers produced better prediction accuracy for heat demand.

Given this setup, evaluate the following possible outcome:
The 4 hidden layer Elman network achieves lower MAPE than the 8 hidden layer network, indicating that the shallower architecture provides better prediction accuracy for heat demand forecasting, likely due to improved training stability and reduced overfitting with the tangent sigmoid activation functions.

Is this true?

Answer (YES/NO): NO